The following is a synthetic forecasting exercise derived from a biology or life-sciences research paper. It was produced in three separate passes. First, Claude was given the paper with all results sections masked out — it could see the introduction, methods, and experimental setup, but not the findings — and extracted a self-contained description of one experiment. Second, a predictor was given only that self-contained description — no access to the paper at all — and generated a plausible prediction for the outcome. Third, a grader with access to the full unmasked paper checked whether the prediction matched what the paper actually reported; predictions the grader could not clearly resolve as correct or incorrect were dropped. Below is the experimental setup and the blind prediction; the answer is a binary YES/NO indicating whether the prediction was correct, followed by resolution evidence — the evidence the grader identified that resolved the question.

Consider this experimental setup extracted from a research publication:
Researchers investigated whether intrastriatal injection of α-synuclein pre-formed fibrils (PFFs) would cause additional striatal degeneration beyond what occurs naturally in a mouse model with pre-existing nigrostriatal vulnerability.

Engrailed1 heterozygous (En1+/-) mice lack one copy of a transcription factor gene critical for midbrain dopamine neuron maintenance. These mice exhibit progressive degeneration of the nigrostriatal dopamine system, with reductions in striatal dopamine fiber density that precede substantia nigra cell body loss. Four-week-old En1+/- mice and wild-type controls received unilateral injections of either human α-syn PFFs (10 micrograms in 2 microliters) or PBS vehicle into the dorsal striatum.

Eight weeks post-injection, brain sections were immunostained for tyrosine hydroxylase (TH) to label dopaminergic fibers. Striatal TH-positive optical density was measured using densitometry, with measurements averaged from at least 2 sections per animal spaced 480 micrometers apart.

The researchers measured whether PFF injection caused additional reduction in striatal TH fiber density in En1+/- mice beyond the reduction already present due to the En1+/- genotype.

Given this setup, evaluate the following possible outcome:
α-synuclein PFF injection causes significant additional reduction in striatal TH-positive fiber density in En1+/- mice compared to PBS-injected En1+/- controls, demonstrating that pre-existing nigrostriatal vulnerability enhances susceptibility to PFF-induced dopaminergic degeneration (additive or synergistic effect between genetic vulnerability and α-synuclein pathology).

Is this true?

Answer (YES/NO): NO